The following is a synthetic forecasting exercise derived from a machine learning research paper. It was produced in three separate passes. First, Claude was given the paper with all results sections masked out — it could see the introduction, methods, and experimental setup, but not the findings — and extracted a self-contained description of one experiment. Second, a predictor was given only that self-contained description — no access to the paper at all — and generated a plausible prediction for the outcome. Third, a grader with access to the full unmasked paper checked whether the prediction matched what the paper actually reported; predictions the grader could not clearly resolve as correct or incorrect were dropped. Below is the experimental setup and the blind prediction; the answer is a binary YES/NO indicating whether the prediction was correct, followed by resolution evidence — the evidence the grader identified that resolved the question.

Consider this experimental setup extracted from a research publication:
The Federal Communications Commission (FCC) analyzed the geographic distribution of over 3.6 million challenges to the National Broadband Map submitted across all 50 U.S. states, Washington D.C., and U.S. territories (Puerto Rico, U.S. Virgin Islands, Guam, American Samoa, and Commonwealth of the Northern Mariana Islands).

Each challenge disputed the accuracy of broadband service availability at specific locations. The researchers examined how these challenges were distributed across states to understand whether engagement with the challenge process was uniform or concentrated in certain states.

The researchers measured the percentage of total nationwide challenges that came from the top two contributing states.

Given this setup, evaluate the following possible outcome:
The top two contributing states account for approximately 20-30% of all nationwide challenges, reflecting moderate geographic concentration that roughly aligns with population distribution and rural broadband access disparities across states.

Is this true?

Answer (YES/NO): NO